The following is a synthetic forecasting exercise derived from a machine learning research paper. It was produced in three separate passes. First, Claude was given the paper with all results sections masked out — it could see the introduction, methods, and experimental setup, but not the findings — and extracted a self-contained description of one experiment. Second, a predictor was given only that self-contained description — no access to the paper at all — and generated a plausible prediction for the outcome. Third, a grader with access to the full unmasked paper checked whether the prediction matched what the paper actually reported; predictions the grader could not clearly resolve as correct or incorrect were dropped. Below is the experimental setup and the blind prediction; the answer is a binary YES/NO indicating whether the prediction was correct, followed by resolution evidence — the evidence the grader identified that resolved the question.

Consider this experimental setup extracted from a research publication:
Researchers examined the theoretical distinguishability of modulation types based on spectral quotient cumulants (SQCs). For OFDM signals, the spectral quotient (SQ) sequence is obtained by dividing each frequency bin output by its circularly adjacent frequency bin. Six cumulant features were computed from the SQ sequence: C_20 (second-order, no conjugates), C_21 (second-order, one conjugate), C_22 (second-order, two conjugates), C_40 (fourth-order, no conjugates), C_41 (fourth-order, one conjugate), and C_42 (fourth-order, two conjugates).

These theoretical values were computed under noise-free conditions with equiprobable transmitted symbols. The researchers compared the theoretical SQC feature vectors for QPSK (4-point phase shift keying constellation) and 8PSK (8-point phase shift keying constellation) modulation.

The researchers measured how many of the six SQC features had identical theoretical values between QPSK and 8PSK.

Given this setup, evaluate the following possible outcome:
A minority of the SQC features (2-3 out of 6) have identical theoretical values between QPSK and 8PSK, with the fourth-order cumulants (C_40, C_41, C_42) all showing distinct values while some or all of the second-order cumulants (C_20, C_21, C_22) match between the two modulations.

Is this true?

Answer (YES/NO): NO